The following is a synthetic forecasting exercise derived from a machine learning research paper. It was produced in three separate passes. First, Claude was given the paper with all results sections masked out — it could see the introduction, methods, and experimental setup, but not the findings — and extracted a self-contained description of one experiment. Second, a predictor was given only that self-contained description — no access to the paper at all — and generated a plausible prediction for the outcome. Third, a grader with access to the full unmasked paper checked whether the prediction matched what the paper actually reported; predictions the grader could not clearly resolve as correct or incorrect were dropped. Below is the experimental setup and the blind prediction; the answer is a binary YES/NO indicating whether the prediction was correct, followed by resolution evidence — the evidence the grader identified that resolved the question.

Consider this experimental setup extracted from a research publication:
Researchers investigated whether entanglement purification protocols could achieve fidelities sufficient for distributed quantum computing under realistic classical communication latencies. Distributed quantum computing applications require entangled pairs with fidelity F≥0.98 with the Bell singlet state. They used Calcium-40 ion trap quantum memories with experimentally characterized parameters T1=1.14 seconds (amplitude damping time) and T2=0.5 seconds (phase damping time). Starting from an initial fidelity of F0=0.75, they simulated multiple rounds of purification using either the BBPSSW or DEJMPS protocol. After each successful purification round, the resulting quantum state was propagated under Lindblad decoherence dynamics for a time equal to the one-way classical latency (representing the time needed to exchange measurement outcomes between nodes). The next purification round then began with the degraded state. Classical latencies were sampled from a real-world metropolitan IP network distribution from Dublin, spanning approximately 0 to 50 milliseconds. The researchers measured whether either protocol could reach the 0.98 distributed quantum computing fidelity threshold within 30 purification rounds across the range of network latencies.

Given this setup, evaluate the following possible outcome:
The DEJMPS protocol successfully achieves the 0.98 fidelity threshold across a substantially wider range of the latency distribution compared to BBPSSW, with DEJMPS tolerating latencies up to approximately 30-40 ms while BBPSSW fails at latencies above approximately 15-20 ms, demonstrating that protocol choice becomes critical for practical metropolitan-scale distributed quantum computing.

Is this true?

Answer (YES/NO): NO